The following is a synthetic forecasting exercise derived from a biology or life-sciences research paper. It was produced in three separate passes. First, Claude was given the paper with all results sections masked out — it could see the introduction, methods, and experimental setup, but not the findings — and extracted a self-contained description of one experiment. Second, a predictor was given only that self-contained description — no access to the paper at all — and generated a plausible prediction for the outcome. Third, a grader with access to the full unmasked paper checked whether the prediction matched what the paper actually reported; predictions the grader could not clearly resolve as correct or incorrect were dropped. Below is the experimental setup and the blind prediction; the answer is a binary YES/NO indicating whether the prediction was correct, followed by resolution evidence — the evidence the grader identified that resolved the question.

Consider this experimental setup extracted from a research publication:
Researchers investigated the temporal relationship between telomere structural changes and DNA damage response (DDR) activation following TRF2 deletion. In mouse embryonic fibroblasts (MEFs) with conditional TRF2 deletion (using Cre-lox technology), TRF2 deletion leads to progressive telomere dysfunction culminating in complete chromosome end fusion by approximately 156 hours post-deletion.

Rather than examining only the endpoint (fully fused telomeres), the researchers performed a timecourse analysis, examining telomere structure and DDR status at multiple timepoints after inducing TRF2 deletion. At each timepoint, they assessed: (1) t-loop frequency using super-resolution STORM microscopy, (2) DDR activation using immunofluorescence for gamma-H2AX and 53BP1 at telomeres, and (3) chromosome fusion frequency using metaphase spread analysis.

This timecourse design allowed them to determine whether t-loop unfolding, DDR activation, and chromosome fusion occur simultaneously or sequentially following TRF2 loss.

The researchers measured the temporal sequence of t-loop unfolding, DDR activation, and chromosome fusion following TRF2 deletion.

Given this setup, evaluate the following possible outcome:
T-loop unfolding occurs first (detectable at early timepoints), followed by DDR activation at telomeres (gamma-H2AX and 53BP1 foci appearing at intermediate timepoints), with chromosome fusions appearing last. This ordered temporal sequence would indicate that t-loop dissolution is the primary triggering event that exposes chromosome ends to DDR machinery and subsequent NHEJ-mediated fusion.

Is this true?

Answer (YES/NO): YES